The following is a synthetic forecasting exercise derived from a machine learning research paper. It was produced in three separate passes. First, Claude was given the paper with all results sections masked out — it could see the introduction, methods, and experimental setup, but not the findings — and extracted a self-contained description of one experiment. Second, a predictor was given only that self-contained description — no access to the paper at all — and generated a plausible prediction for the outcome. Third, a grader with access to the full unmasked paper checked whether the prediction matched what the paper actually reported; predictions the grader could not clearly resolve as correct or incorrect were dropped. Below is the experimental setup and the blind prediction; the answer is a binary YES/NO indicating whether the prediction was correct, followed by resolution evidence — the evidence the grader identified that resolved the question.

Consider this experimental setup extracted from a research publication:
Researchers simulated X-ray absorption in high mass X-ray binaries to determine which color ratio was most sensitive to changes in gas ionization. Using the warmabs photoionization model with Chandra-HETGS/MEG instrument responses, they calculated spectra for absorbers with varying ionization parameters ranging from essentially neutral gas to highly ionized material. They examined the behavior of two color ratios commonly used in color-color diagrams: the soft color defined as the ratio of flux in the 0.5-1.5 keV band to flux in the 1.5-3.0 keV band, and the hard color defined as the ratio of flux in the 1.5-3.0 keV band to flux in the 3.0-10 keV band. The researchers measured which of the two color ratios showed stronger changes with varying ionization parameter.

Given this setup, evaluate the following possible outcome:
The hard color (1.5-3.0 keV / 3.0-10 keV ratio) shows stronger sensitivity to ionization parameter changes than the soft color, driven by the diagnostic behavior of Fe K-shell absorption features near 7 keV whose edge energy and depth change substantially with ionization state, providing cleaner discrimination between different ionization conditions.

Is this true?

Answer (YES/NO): NO